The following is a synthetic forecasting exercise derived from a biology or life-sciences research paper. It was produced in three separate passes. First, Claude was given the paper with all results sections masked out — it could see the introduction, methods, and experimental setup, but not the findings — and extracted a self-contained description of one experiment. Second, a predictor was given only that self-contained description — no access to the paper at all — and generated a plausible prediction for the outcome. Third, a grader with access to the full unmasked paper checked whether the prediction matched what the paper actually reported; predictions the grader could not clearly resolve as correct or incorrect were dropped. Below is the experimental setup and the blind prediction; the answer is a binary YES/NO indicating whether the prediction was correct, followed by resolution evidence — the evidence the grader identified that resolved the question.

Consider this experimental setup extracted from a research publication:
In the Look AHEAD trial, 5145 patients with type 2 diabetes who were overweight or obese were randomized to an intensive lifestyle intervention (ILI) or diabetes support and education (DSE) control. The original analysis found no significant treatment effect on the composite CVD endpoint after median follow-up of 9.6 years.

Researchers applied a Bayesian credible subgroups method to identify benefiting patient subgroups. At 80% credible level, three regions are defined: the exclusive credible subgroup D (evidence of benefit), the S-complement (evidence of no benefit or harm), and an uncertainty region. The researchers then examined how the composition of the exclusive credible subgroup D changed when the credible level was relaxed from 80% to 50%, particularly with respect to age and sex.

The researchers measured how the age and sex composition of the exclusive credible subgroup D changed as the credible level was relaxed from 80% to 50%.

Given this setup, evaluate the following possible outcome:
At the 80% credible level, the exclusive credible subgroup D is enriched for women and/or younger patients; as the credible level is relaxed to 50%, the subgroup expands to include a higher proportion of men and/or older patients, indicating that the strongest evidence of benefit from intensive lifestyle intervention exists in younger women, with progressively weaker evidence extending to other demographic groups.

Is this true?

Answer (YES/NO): NO